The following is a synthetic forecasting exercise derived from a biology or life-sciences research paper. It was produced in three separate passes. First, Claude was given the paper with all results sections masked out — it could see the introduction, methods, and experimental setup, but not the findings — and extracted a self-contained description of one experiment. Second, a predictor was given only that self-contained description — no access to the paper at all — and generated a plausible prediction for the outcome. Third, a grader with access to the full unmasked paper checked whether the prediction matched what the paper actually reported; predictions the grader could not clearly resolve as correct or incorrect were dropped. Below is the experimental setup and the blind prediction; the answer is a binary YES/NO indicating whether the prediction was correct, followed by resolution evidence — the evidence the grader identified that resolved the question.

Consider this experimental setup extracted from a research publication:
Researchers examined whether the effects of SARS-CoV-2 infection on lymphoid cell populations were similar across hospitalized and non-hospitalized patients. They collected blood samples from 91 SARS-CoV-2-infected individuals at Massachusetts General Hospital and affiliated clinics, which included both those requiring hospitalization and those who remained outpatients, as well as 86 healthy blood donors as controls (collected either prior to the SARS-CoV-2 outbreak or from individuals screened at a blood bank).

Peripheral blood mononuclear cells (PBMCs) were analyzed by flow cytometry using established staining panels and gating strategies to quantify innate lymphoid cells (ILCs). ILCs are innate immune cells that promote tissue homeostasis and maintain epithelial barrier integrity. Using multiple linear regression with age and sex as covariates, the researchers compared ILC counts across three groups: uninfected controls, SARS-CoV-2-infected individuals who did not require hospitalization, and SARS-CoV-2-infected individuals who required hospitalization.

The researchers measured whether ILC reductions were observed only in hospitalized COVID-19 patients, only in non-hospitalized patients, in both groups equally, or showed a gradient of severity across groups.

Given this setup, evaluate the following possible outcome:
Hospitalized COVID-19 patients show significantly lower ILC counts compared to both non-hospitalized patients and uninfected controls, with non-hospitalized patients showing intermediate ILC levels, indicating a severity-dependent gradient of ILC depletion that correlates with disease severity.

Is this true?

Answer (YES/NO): NO